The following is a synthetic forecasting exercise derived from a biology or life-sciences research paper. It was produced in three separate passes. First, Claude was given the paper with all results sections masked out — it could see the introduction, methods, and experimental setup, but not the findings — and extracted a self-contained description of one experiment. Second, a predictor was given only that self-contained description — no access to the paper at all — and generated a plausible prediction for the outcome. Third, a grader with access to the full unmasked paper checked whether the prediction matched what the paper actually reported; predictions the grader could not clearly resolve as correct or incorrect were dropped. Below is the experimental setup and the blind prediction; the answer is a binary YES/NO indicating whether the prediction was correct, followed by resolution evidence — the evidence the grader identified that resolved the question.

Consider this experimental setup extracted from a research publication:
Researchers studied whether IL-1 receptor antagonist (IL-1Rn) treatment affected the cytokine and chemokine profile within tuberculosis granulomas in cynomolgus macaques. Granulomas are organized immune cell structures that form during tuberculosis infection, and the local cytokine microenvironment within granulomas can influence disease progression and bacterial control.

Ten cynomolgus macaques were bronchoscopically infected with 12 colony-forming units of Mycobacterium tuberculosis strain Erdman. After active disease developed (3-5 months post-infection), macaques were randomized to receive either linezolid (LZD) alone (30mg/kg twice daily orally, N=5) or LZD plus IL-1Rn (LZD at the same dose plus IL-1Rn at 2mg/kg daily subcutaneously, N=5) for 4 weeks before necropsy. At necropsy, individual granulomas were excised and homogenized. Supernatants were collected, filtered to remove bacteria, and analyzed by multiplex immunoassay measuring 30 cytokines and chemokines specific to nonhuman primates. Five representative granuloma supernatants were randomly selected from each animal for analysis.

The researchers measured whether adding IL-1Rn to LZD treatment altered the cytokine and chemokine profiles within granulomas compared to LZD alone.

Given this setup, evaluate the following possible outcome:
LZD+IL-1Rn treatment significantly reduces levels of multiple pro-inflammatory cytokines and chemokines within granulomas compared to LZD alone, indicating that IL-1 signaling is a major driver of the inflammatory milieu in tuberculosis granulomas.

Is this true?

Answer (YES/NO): NO